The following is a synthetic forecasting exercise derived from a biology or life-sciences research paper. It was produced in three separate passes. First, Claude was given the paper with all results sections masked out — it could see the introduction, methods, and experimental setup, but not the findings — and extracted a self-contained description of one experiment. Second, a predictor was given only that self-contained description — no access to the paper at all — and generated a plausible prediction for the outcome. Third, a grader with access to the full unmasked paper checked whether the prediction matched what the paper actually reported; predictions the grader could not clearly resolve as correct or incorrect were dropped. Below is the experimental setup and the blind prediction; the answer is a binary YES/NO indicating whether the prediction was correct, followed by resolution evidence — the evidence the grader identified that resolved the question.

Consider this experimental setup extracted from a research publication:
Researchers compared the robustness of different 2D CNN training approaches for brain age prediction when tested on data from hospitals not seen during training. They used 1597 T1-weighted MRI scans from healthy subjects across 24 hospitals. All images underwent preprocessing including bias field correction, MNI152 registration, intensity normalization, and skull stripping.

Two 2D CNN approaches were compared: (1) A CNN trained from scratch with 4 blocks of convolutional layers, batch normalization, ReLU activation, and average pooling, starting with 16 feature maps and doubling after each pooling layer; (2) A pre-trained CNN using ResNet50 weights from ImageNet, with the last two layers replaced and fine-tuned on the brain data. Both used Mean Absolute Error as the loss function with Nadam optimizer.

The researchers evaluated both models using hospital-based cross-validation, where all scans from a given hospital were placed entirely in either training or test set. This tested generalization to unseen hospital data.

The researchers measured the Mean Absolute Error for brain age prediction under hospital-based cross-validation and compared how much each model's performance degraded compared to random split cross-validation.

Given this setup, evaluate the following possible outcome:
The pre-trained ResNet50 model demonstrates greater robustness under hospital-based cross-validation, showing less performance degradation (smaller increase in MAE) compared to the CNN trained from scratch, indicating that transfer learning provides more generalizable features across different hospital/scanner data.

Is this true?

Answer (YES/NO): NO